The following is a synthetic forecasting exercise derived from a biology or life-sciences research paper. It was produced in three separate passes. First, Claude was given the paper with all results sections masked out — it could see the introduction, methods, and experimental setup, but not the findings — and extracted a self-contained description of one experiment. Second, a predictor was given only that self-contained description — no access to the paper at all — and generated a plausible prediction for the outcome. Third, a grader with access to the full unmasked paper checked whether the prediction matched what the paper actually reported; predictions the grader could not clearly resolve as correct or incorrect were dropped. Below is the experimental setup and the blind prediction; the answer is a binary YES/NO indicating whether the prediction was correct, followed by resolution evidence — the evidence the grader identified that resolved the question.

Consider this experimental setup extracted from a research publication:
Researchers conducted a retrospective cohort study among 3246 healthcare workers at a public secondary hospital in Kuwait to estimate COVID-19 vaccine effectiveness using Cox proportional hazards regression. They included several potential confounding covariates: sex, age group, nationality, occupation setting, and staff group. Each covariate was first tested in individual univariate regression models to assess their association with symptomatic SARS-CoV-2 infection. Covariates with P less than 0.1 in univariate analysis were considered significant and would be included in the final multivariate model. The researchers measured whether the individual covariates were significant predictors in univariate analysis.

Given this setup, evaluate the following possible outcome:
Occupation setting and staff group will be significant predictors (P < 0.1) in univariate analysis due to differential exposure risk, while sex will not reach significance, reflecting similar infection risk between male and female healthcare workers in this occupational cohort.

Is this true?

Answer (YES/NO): NO